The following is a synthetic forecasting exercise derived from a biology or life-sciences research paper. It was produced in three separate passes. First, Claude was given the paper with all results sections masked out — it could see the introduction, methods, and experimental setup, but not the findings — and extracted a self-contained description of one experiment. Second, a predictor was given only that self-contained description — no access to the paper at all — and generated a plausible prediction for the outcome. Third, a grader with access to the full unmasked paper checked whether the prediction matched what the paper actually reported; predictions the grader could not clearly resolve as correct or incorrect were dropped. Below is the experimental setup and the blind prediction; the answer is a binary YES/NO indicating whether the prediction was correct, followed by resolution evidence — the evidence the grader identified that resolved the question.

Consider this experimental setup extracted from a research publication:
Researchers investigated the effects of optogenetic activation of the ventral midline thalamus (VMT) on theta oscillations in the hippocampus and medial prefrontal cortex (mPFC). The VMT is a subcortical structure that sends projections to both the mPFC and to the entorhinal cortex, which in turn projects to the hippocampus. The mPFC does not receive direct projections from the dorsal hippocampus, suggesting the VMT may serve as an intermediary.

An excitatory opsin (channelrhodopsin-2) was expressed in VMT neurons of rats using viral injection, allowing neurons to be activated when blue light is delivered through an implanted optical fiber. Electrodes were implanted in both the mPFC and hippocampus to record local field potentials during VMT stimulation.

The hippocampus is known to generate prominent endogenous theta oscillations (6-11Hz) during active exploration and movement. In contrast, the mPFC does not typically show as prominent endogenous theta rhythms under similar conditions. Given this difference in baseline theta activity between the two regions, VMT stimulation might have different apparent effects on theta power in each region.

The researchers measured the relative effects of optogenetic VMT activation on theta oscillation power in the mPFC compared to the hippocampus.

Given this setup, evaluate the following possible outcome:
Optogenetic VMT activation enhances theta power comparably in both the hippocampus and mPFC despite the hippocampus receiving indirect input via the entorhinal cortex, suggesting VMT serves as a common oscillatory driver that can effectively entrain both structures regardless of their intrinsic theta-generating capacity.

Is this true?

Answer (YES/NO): NO